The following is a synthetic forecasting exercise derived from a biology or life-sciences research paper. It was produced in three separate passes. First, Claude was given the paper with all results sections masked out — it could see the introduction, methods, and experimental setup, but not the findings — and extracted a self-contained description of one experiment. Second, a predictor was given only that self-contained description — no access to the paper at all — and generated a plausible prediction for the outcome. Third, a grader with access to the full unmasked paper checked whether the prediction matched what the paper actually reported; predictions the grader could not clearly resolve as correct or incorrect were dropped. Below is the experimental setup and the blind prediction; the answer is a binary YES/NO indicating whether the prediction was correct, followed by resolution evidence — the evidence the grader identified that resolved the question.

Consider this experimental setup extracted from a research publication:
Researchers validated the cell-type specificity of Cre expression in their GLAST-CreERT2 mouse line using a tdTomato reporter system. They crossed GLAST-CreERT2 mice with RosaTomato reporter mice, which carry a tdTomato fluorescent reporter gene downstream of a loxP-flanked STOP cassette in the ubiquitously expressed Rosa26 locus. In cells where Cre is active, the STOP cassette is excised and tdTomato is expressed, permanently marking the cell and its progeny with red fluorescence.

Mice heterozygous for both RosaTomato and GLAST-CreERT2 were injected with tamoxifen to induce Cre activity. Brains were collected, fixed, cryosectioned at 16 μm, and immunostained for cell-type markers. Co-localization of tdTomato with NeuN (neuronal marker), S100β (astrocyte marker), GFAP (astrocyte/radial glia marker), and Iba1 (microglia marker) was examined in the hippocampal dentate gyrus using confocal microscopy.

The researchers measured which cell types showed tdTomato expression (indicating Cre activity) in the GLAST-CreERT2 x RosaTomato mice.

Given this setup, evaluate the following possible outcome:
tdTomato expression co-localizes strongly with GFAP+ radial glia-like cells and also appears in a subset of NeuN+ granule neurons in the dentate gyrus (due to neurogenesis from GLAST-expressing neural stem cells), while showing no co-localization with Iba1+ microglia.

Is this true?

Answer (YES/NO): NO